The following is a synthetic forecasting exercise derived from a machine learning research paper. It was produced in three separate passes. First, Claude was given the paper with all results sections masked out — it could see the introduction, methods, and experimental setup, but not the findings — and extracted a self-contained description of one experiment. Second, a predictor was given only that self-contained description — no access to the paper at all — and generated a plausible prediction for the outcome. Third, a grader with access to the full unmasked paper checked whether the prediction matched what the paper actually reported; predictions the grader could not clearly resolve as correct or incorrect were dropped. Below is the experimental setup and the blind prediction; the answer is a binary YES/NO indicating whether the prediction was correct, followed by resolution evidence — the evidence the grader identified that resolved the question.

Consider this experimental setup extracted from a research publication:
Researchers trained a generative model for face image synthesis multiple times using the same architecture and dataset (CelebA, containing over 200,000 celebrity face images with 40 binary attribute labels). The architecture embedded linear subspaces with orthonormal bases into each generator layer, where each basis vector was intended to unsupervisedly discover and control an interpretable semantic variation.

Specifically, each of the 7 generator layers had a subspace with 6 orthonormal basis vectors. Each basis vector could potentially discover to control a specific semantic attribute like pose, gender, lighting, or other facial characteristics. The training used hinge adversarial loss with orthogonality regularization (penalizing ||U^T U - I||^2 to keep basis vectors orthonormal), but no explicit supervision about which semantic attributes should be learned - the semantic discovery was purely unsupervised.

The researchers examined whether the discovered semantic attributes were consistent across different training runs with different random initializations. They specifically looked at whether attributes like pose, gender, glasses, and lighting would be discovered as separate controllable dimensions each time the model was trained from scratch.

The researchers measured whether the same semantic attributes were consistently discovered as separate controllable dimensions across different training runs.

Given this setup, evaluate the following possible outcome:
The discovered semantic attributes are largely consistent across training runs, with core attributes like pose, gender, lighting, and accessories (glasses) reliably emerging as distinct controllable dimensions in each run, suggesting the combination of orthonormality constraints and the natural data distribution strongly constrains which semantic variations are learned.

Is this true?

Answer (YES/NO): NO